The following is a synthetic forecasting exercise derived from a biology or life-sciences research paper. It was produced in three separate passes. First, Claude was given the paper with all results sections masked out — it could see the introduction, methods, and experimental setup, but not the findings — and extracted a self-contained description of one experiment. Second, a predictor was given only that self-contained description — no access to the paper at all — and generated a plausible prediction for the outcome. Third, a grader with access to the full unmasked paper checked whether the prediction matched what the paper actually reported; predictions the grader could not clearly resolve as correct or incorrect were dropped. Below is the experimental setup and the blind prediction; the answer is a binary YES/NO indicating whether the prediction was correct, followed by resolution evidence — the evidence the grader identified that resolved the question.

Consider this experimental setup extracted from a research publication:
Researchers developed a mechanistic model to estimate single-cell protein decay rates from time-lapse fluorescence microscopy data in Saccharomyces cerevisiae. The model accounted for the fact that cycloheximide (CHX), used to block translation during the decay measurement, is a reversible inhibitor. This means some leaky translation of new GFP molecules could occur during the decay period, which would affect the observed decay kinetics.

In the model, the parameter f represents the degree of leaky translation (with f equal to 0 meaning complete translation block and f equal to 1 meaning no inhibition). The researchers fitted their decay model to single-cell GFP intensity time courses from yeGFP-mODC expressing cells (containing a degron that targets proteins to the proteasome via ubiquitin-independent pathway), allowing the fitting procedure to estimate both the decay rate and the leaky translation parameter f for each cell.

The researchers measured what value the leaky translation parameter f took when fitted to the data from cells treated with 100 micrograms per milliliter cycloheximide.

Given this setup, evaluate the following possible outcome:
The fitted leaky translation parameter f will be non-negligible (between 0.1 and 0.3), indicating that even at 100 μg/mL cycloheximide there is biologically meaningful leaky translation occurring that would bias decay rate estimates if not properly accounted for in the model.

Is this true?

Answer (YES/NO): NO